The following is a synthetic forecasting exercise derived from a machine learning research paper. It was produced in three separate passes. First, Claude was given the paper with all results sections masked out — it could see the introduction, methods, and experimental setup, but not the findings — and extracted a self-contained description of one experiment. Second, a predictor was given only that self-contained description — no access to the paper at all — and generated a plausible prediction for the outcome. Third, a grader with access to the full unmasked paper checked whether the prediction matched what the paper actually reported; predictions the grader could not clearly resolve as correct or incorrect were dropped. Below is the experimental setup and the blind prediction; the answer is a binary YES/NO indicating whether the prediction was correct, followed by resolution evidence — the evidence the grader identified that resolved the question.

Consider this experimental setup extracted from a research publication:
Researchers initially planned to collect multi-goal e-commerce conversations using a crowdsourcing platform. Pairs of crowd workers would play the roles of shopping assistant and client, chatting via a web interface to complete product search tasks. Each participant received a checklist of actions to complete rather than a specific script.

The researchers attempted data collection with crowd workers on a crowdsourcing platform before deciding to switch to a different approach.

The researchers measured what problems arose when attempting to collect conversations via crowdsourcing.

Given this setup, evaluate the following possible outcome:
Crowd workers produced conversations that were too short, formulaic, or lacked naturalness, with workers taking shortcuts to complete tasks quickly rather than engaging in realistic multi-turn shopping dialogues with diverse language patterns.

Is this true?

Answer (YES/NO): NO